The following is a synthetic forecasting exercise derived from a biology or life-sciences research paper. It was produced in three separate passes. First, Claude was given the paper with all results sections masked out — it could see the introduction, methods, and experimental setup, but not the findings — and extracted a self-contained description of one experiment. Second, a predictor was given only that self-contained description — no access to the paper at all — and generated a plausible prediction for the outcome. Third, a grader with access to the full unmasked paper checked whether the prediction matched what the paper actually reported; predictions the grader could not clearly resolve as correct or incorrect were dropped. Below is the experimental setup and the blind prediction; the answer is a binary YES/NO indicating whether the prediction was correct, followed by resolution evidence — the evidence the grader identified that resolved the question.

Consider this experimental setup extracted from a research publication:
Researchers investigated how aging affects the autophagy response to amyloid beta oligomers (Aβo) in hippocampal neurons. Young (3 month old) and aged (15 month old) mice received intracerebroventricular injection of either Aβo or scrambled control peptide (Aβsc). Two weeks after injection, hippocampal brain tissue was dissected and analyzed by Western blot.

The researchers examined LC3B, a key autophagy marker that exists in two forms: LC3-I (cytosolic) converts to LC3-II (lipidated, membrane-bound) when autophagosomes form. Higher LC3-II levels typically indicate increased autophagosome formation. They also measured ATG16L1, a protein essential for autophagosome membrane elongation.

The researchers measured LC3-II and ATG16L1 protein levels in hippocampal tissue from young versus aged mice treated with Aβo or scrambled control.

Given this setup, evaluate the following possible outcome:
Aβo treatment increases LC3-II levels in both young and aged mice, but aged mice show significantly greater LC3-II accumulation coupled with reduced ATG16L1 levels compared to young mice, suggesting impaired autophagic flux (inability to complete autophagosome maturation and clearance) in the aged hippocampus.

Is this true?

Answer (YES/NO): NO